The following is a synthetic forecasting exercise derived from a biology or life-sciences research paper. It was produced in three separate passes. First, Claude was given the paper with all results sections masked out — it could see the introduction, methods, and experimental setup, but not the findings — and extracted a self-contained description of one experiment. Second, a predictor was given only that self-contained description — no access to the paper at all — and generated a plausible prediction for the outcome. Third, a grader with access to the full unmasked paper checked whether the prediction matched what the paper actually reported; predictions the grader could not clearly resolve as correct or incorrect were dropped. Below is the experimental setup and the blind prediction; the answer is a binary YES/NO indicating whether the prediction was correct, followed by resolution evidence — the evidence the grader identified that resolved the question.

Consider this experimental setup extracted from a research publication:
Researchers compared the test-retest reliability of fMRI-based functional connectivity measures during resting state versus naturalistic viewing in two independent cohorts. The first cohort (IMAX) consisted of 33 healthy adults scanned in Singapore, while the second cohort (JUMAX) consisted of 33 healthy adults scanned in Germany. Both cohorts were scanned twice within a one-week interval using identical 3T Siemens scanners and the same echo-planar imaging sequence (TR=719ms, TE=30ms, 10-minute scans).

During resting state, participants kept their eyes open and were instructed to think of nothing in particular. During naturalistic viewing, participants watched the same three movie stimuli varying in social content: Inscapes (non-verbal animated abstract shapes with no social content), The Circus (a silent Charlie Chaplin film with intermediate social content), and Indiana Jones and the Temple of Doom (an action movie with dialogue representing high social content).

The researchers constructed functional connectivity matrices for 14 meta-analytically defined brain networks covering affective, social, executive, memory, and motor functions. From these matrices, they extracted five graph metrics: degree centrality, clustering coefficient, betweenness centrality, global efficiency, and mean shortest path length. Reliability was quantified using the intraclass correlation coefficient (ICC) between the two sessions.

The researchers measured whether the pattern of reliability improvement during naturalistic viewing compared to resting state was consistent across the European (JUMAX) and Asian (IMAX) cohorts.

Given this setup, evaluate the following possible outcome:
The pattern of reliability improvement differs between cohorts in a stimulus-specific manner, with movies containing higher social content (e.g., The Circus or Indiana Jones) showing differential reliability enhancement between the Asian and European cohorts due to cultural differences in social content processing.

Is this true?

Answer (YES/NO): YES